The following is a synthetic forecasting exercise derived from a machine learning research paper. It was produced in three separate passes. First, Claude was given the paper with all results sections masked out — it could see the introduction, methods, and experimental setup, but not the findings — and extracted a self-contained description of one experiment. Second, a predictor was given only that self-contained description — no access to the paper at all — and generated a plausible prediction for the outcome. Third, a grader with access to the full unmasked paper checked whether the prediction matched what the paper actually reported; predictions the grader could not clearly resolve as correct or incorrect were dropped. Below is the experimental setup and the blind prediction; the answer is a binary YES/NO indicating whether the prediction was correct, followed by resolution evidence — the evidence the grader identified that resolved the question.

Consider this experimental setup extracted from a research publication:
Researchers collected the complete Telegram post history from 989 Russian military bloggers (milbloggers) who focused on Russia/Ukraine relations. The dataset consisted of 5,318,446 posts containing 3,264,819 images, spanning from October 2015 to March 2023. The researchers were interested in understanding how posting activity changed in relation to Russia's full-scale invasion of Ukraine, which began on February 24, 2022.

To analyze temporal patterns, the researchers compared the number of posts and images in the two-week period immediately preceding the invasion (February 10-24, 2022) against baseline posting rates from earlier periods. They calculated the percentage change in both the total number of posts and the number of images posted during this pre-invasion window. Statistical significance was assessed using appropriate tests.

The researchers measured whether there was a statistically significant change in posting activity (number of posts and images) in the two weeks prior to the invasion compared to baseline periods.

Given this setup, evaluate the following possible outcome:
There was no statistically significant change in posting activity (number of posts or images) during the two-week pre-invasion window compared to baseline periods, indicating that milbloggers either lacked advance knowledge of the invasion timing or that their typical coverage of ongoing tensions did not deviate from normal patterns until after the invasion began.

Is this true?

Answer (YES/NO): NO